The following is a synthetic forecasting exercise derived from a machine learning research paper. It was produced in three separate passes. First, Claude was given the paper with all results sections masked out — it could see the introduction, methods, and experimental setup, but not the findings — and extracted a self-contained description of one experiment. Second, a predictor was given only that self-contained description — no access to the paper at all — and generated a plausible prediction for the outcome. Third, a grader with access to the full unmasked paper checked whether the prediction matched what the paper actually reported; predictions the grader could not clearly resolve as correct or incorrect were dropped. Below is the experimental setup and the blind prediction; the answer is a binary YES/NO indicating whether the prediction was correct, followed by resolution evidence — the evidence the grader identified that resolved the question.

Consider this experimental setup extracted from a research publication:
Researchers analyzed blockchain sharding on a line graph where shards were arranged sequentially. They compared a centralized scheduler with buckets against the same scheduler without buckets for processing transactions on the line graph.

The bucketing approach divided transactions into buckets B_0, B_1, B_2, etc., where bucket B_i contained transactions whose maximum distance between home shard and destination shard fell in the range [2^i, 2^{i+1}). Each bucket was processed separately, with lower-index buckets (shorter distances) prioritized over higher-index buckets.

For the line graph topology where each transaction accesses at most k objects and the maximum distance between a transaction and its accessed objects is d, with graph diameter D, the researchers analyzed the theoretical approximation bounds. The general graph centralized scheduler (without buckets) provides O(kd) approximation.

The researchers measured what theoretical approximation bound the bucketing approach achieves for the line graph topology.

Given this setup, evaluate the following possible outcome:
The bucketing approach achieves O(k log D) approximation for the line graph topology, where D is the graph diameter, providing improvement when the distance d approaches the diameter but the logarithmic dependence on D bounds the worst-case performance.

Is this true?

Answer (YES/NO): NO